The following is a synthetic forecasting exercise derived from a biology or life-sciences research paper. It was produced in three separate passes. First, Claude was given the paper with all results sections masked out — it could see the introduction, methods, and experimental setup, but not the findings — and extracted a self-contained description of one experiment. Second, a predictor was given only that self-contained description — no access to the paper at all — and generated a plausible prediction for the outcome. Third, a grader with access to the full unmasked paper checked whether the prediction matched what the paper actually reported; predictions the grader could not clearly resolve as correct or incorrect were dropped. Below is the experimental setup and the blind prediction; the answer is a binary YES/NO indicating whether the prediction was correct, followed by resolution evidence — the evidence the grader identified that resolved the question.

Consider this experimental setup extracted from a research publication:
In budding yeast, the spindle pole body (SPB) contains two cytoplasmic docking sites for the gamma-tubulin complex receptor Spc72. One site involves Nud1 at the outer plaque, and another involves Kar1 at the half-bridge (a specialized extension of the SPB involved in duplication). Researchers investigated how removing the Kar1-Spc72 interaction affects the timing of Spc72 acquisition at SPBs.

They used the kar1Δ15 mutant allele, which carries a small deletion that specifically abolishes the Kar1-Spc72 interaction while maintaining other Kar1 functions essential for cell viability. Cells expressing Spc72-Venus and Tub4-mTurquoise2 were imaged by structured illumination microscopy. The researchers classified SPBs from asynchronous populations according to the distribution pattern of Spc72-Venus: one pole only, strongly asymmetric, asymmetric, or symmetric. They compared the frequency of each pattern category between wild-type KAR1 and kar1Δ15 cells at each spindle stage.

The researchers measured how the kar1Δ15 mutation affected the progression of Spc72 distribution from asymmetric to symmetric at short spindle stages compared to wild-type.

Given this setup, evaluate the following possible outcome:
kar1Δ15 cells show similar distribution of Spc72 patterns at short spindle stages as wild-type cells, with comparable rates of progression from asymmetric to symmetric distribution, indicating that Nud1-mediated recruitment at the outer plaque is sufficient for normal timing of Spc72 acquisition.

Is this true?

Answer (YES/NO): NO